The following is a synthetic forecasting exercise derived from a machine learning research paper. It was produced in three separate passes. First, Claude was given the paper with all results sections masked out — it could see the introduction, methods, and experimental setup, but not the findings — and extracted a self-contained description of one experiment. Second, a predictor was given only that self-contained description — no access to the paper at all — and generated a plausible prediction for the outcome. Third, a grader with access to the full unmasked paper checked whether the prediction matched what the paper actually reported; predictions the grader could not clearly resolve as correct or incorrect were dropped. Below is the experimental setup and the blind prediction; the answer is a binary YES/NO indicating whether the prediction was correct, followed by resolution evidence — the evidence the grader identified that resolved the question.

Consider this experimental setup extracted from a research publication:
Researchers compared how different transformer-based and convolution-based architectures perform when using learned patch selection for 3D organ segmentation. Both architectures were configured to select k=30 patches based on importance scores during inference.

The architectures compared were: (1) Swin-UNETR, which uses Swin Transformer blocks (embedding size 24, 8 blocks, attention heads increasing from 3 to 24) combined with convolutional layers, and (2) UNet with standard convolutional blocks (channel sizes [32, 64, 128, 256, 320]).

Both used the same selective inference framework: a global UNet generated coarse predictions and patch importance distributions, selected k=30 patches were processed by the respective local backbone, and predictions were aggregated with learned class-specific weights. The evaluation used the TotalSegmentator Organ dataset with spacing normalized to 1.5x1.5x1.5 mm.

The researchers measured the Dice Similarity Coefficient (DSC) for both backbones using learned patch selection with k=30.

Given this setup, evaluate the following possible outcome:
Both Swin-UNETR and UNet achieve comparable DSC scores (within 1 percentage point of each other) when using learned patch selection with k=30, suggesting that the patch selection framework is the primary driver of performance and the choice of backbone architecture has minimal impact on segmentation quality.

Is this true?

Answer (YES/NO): NO